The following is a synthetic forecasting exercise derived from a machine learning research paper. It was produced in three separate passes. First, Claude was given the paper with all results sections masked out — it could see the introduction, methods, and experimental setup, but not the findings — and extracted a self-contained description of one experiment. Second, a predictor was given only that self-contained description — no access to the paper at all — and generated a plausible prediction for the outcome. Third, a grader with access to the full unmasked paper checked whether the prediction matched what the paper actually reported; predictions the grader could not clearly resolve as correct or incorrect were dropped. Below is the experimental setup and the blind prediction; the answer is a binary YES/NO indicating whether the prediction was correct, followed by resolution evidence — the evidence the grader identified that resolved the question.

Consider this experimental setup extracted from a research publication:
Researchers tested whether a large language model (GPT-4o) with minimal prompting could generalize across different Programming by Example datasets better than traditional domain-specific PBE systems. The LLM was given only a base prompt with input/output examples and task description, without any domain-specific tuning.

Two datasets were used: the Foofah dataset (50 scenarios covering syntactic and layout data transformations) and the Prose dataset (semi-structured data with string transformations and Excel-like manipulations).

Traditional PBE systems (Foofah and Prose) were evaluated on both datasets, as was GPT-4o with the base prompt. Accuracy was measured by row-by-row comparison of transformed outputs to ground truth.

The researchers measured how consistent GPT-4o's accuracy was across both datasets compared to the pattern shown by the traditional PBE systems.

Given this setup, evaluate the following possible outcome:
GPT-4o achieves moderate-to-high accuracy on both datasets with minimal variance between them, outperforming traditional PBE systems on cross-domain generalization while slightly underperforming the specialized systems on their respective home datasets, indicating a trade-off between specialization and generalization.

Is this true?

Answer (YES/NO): NO